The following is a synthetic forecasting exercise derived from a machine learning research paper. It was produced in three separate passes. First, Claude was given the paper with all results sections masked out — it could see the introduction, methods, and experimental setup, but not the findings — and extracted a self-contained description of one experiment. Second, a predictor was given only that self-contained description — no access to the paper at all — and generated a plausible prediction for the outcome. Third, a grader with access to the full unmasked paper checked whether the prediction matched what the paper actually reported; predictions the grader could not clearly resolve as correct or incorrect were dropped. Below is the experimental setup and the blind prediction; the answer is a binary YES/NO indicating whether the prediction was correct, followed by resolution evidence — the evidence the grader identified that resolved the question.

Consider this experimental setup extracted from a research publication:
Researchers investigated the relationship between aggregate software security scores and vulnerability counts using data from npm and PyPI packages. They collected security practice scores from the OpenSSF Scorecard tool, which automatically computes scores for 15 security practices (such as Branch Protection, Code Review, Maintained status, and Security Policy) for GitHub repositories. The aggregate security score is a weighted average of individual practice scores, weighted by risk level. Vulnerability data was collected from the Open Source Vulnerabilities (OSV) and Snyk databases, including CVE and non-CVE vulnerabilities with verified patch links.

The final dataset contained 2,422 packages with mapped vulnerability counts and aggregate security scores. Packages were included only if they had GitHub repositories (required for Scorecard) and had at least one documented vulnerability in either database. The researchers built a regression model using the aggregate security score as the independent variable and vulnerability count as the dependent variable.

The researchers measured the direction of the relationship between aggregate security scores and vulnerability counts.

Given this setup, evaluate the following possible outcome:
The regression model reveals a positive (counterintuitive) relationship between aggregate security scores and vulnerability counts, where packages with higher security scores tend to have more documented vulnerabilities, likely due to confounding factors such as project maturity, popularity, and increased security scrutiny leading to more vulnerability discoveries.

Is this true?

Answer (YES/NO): YES